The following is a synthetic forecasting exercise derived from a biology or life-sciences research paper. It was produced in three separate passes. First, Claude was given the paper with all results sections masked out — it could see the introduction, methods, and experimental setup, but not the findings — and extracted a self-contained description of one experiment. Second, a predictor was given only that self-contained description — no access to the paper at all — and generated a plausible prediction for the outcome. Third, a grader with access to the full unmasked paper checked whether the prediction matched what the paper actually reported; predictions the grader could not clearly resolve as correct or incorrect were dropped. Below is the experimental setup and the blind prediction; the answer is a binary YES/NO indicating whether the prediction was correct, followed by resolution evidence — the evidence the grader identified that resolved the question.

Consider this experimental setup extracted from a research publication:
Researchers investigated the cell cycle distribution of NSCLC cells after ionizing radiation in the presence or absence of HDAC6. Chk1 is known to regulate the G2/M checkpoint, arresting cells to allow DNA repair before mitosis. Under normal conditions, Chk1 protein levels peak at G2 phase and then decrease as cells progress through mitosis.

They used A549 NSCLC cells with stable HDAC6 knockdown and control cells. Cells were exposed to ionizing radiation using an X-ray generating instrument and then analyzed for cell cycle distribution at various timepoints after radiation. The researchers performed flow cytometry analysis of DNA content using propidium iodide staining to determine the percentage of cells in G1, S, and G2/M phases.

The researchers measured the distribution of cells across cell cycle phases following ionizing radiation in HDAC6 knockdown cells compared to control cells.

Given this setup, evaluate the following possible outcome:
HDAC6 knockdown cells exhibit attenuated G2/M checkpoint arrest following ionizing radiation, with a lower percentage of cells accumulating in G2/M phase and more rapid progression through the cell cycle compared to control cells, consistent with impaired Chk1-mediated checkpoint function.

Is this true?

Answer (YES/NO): NO